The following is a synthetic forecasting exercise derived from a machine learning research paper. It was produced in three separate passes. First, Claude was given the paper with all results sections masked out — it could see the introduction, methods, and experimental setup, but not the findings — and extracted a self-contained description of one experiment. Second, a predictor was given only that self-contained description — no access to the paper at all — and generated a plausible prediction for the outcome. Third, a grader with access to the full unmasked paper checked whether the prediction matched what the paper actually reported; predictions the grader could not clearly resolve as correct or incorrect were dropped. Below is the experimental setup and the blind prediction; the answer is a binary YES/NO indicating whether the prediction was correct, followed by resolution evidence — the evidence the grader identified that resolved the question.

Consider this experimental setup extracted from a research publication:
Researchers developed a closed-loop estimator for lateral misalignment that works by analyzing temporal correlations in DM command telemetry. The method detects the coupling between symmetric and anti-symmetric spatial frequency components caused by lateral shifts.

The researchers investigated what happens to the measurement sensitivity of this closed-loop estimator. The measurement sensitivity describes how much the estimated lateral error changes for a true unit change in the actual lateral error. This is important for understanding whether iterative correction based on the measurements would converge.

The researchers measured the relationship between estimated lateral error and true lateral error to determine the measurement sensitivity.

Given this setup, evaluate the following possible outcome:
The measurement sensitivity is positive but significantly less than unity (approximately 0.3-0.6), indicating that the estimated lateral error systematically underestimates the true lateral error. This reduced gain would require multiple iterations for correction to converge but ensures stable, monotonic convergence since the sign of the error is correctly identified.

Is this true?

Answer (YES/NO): NO